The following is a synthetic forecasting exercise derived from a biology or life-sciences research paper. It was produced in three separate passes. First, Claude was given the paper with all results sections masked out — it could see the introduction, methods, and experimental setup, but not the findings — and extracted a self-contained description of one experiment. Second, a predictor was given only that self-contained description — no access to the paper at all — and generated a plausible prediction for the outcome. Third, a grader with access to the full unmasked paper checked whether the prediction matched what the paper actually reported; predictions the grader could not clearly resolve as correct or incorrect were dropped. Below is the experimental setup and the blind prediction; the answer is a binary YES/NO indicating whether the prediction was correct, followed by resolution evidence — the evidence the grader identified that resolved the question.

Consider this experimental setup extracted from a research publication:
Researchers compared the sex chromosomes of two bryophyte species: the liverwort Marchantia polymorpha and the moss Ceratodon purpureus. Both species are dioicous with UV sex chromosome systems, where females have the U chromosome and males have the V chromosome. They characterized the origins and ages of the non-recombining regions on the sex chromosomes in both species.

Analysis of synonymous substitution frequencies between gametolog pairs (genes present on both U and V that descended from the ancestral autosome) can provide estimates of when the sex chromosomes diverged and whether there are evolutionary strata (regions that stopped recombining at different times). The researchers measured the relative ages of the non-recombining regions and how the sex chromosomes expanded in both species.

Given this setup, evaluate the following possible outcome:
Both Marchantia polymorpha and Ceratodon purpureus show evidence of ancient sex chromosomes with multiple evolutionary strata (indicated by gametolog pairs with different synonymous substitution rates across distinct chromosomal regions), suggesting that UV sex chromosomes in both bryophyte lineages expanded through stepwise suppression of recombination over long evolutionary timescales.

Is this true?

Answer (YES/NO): NO